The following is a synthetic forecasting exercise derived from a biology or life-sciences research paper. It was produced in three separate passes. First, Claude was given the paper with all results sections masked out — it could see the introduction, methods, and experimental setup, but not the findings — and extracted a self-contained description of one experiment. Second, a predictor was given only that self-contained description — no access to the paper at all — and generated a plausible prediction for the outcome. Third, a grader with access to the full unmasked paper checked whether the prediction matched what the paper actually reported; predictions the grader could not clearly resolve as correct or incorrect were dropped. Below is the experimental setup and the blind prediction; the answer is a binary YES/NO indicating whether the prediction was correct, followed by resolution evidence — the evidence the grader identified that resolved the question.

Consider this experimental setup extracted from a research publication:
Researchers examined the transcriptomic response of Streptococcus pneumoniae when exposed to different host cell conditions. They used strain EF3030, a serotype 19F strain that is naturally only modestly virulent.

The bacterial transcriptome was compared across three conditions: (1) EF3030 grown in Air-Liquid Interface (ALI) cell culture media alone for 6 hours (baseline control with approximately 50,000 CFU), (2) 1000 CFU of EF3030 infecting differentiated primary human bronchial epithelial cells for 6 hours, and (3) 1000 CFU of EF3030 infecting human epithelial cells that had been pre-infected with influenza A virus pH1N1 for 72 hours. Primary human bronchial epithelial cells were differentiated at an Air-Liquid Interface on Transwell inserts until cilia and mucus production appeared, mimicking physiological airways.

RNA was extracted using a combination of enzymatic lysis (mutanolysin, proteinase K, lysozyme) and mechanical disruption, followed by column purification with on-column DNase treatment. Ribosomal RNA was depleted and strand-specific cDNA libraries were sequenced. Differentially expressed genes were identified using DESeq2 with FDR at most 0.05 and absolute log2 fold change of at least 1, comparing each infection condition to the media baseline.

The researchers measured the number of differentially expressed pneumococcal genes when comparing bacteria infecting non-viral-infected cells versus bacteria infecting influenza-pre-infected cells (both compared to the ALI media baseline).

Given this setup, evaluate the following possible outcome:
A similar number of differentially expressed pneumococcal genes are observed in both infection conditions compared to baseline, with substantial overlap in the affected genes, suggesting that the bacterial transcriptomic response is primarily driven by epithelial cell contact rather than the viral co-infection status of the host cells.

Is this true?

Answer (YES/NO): NO